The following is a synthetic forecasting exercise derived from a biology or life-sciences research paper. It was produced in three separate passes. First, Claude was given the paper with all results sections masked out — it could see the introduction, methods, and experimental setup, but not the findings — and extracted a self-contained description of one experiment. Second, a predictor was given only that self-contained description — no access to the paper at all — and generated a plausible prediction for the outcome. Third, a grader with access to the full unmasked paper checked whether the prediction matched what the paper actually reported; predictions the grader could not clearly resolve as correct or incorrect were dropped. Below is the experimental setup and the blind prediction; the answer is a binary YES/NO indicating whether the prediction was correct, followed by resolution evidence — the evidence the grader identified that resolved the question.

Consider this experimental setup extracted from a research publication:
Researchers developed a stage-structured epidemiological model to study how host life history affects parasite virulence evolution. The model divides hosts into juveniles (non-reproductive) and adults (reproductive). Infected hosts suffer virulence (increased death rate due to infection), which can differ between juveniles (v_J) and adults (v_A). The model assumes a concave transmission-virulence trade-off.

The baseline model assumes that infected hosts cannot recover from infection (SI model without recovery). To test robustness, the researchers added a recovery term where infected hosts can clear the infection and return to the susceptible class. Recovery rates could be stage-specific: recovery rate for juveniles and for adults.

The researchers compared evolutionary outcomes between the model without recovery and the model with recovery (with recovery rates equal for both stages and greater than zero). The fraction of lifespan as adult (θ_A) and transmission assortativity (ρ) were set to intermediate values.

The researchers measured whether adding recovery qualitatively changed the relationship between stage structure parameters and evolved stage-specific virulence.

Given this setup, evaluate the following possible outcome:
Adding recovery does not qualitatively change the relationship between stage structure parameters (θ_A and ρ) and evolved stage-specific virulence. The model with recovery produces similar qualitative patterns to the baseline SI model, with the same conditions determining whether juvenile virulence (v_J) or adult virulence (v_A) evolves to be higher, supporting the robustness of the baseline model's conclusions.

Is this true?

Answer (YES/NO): YES